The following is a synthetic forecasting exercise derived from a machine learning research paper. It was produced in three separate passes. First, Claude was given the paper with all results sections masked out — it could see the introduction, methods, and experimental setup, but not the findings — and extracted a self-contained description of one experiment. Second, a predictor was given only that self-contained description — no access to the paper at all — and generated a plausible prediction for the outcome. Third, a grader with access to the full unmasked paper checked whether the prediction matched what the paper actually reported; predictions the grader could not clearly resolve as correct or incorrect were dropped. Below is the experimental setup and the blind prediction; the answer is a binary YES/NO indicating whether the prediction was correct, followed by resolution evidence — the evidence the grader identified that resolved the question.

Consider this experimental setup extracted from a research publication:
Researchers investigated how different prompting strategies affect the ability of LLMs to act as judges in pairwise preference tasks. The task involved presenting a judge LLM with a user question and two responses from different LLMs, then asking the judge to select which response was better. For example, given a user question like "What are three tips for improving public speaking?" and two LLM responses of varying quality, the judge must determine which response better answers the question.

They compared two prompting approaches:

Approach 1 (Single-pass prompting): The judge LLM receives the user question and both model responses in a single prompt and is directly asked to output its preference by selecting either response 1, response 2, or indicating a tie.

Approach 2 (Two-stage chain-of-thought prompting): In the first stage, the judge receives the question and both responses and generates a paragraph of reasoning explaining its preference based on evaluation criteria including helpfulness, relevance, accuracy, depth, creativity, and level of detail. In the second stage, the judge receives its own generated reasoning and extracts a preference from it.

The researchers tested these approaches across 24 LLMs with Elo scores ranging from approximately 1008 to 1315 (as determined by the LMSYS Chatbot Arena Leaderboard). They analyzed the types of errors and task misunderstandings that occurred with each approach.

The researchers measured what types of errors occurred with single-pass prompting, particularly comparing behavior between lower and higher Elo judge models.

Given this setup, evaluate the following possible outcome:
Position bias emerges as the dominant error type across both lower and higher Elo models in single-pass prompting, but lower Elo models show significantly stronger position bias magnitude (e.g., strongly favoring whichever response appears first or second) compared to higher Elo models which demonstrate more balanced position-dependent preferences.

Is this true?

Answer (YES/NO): NO